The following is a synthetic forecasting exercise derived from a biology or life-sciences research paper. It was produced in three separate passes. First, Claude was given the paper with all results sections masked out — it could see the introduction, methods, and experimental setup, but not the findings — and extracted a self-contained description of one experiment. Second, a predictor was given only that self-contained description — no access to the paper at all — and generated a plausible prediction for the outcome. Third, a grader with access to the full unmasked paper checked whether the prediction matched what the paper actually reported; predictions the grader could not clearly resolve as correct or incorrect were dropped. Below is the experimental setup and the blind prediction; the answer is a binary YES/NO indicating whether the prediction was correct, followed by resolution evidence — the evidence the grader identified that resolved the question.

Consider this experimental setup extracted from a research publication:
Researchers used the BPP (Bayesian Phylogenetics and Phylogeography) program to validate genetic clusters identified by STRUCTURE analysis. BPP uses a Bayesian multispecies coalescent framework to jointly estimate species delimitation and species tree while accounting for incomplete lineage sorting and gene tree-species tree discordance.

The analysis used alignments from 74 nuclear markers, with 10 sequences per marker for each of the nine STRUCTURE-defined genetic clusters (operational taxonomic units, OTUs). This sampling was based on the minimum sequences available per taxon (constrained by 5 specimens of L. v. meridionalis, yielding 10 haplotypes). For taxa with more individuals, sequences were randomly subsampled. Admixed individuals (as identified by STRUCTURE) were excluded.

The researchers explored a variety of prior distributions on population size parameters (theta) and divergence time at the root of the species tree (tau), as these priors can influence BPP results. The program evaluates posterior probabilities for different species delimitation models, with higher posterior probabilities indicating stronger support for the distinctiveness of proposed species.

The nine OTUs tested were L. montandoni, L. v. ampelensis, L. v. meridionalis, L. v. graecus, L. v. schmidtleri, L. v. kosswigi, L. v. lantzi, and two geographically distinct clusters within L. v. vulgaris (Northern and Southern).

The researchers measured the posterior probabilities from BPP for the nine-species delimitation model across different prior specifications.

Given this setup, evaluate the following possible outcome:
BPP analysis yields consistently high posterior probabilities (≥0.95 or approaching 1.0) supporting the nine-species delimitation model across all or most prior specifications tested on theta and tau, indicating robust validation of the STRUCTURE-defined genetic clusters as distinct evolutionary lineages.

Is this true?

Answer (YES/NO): YES